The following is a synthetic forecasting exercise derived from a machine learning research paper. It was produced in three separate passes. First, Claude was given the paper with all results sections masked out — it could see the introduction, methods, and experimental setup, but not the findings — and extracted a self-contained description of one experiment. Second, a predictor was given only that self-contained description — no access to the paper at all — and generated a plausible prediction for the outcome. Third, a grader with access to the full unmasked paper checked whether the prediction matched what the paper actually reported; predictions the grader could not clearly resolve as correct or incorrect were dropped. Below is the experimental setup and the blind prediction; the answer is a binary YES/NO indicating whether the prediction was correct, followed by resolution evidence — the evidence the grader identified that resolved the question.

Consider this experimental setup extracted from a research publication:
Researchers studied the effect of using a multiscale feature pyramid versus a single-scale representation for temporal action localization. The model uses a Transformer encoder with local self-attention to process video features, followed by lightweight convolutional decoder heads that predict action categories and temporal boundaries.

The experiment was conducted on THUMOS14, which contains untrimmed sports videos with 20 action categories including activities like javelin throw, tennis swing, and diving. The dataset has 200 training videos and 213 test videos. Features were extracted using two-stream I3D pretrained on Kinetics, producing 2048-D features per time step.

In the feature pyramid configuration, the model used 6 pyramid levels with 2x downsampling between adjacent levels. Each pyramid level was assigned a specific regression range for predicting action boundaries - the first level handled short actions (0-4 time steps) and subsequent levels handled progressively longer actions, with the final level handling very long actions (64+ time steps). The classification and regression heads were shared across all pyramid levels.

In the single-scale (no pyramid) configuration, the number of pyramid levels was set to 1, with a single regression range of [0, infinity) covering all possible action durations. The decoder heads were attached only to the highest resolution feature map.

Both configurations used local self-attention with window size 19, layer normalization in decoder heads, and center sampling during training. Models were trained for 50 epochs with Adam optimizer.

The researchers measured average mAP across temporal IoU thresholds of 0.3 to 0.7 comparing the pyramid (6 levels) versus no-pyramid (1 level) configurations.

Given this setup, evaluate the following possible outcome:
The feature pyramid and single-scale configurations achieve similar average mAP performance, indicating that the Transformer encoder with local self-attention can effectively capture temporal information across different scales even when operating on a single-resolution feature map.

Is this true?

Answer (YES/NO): NO